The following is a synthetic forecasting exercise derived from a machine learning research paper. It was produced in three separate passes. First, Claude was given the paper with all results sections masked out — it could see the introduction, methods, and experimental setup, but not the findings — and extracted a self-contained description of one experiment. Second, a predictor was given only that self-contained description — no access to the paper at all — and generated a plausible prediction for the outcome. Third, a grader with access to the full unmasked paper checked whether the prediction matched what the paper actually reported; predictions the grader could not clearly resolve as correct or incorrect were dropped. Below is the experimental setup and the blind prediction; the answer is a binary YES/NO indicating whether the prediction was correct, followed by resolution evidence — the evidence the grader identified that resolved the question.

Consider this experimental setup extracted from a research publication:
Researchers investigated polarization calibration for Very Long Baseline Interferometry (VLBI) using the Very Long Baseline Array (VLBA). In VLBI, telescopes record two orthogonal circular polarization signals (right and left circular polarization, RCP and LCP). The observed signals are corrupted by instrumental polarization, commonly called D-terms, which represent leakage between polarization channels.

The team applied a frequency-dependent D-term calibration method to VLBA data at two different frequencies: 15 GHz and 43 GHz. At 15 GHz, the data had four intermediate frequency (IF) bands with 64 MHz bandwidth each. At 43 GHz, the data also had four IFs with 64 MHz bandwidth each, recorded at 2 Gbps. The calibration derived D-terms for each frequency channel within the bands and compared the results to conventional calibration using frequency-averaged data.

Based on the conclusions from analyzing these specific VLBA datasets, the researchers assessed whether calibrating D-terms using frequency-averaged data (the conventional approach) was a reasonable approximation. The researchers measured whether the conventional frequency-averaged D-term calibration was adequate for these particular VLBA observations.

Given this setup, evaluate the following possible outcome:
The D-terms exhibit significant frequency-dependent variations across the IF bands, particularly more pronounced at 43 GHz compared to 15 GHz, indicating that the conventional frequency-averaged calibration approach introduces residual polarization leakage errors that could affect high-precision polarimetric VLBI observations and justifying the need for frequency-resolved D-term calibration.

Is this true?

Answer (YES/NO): NO